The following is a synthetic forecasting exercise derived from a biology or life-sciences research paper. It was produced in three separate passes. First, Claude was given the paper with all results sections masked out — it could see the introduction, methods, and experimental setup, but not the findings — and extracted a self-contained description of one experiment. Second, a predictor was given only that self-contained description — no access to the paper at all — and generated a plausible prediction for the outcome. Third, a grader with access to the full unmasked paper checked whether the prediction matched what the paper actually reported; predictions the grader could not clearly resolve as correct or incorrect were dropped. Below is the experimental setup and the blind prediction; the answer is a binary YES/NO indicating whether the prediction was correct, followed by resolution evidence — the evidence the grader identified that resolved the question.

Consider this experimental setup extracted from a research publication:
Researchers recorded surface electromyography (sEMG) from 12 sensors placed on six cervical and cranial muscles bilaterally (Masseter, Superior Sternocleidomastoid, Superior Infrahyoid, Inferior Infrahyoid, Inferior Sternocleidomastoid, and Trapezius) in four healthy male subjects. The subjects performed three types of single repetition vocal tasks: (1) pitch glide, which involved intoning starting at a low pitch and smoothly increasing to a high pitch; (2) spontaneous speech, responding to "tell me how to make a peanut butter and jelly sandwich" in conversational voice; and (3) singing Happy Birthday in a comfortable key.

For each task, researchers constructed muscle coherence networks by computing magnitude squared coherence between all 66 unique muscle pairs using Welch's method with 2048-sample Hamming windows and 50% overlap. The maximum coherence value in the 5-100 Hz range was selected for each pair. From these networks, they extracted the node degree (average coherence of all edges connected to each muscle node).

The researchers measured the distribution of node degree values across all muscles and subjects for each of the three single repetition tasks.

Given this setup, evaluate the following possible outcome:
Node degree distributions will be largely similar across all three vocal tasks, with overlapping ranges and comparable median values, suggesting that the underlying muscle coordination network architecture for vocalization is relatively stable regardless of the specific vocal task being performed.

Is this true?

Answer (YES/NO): NO